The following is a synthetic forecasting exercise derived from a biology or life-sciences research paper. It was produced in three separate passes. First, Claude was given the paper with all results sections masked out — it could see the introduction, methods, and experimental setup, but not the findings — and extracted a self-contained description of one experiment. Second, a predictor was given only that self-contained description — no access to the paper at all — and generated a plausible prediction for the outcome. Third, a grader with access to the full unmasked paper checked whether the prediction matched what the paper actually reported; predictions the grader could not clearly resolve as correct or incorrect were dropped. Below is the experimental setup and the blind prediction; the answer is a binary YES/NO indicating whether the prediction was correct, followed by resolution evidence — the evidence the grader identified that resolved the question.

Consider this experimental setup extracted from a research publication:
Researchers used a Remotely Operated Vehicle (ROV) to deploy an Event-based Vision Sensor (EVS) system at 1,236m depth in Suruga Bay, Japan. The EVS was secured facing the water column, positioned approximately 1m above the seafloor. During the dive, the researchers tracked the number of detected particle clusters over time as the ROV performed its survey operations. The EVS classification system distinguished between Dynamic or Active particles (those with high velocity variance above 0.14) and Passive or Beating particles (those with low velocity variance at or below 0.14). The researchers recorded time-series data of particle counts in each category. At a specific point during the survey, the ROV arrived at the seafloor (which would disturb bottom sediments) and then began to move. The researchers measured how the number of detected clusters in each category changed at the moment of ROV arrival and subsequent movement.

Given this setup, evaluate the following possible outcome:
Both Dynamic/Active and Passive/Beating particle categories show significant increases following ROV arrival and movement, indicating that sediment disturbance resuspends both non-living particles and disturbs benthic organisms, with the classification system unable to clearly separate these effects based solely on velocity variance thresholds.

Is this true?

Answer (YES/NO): YES